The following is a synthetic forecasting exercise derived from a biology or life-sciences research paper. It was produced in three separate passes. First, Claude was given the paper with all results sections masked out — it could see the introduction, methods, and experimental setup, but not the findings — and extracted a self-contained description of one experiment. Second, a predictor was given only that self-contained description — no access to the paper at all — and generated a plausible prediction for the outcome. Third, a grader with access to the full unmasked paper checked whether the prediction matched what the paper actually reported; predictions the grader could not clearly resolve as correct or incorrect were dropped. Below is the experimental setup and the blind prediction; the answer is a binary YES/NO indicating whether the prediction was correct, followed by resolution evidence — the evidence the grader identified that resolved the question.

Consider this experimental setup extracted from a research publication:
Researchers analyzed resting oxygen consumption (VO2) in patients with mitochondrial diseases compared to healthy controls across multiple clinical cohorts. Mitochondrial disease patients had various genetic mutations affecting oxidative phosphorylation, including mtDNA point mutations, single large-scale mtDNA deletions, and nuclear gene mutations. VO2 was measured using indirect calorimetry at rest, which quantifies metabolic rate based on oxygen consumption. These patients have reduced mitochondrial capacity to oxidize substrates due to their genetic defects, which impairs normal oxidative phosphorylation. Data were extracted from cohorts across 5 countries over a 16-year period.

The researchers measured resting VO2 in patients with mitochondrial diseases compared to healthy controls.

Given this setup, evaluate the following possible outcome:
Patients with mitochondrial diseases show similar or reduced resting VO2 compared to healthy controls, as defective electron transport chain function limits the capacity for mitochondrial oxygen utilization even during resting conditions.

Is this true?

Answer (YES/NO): NO